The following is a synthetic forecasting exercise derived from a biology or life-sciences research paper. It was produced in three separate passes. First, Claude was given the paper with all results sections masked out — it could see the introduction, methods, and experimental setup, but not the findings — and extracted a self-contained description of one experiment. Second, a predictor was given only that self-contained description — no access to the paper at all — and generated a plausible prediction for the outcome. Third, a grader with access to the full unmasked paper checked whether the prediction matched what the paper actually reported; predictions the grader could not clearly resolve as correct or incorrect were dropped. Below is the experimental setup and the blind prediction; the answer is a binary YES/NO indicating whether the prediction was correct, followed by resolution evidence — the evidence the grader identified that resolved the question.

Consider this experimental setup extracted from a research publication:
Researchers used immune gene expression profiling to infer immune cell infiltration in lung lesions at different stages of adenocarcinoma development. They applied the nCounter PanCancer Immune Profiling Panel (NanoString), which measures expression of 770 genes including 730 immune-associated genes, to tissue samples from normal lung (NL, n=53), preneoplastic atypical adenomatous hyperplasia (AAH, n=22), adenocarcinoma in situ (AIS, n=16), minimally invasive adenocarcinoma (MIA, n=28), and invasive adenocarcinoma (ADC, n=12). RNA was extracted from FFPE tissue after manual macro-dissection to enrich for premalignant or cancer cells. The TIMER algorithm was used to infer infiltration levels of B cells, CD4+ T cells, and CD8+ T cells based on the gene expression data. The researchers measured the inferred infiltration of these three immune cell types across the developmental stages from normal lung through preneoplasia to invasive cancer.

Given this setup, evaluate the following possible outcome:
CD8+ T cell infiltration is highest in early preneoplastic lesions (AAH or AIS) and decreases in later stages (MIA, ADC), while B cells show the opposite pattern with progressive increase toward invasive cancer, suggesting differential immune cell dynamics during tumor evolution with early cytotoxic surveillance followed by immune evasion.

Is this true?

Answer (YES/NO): NO